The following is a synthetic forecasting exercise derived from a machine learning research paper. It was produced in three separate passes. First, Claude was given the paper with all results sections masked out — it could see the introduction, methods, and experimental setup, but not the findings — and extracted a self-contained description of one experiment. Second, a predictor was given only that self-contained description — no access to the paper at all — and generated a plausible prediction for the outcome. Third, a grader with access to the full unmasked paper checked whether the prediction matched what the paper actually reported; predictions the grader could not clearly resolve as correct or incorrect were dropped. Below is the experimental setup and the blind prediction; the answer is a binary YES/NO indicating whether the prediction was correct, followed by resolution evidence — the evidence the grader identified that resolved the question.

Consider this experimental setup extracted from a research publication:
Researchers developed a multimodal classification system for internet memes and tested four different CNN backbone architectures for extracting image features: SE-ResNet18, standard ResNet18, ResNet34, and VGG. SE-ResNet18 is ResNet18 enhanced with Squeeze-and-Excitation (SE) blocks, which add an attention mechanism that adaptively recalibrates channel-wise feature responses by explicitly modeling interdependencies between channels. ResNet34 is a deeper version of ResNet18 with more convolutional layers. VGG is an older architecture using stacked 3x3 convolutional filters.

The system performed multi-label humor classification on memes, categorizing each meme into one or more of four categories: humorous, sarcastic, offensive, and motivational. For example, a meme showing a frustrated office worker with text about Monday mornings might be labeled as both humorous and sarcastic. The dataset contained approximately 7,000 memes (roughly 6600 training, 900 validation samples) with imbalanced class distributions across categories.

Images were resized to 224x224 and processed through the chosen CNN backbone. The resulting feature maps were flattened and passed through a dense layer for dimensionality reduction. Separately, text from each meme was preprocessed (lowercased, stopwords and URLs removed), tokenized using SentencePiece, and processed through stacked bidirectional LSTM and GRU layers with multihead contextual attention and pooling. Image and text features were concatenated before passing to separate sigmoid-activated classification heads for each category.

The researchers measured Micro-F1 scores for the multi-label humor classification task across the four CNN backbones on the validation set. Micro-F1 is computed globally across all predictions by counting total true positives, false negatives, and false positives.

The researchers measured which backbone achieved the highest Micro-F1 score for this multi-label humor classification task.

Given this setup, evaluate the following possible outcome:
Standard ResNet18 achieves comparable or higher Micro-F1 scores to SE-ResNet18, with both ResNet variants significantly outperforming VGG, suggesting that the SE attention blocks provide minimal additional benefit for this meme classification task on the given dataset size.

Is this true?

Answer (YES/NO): NO